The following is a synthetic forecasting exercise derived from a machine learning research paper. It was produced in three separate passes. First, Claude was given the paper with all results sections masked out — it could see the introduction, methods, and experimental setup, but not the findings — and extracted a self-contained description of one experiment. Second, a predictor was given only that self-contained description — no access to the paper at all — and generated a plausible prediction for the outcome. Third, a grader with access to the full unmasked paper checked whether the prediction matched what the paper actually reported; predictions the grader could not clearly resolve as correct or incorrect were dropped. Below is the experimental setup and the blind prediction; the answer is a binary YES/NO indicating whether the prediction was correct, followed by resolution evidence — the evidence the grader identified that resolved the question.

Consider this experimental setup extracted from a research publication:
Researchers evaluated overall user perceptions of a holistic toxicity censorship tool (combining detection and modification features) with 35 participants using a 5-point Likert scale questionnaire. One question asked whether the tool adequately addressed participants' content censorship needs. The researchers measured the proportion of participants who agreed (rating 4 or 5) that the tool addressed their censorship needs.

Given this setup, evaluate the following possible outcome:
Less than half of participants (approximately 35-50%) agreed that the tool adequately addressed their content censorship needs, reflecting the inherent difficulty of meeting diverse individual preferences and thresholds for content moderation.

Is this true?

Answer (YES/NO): NO